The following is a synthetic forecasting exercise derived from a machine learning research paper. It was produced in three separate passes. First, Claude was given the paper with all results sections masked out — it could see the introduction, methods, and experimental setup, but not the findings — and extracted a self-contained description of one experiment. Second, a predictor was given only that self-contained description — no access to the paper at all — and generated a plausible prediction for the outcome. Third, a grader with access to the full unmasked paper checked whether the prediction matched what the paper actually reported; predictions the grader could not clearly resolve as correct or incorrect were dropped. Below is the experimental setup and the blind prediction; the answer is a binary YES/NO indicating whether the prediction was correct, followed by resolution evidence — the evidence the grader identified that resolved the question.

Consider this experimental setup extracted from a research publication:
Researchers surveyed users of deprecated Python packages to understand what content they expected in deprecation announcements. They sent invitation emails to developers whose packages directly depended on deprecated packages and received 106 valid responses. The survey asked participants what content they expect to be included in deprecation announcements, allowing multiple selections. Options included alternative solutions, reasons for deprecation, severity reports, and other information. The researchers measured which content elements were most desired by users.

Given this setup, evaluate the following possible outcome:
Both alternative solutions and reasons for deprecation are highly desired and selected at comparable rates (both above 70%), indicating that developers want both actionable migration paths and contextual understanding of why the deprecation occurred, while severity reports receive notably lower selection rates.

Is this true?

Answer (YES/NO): NO